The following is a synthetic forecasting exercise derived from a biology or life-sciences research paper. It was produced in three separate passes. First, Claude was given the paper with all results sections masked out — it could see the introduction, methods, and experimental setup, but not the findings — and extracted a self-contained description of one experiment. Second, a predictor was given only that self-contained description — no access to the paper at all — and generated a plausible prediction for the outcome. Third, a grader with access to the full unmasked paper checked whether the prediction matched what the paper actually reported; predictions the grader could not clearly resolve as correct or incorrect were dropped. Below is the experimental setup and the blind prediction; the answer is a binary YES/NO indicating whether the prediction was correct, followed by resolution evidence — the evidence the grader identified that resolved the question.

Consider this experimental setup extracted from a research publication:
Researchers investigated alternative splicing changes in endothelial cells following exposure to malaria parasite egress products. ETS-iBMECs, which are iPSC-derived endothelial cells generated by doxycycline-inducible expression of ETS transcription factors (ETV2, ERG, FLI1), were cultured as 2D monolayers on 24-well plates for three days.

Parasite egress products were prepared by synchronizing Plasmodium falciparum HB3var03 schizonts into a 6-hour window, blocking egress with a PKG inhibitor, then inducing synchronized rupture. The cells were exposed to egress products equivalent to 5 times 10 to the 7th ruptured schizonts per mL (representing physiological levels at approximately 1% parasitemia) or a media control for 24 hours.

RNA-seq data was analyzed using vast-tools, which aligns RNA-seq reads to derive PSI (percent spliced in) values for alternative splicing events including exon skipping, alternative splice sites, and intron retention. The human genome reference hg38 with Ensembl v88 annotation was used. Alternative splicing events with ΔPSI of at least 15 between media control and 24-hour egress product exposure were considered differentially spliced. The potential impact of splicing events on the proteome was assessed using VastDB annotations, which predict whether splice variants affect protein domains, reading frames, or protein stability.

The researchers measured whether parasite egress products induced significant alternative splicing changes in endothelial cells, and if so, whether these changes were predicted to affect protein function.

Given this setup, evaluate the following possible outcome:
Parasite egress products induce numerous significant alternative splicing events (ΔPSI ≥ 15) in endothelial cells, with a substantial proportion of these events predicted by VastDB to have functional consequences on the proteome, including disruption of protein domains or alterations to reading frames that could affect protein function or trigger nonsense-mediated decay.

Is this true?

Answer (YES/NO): YES